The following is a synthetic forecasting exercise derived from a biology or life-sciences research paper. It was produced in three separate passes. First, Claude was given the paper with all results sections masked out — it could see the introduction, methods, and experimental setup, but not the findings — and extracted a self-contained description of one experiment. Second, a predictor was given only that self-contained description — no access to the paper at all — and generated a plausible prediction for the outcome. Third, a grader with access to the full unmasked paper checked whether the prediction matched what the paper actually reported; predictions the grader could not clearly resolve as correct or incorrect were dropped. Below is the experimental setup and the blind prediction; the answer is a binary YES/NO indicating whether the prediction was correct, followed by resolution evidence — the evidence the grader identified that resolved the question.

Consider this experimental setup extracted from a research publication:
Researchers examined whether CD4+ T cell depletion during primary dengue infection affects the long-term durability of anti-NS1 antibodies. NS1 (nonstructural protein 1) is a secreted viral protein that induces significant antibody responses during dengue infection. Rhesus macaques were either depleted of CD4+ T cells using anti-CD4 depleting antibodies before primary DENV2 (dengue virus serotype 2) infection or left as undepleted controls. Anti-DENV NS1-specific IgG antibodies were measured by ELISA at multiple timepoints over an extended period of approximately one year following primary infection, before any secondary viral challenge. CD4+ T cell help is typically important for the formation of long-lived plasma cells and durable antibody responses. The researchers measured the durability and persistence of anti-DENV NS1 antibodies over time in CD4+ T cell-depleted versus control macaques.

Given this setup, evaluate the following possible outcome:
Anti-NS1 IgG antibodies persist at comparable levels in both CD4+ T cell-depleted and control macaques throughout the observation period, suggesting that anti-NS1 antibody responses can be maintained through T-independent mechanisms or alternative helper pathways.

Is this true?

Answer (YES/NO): NO